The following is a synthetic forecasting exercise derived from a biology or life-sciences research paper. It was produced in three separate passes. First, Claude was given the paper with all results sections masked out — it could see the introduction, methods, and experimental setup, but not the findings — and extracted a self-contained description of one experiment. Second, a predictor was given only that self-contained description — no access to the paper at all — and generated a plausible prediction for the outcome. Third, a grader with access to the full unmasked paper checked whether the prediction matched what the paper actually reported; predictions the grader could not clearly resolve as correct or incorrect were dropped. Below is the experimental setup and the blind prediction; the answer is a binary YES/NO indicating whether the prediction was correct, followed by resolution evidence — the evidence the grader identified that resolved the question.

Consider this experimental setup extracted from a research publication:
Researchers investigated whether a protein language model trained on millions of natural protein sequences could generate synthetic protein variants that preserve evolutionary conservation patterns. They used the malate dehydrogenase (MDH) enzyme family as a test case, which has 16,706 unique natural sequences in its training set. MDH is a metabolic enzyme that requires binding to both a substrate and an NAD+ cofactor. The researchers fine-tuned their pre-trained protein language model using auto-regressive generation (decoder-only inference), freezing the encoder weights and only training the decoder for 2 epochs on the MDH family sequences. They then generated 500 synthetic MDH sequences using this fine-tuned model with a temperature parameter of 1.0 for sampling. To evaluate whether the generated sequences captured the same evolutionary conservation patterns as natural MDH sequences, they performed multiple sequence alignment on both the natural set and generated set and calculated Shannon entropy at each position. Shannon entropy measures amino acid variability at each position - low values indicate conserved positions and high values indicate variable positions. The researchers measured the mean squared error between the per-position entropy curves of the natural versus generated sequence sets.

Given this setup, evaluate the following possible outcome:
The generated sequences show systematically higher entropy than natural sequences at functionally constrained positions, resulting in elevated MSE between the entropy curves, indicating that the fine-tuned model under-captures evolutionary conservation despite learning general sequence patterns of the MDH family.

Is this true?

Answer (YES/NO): NO